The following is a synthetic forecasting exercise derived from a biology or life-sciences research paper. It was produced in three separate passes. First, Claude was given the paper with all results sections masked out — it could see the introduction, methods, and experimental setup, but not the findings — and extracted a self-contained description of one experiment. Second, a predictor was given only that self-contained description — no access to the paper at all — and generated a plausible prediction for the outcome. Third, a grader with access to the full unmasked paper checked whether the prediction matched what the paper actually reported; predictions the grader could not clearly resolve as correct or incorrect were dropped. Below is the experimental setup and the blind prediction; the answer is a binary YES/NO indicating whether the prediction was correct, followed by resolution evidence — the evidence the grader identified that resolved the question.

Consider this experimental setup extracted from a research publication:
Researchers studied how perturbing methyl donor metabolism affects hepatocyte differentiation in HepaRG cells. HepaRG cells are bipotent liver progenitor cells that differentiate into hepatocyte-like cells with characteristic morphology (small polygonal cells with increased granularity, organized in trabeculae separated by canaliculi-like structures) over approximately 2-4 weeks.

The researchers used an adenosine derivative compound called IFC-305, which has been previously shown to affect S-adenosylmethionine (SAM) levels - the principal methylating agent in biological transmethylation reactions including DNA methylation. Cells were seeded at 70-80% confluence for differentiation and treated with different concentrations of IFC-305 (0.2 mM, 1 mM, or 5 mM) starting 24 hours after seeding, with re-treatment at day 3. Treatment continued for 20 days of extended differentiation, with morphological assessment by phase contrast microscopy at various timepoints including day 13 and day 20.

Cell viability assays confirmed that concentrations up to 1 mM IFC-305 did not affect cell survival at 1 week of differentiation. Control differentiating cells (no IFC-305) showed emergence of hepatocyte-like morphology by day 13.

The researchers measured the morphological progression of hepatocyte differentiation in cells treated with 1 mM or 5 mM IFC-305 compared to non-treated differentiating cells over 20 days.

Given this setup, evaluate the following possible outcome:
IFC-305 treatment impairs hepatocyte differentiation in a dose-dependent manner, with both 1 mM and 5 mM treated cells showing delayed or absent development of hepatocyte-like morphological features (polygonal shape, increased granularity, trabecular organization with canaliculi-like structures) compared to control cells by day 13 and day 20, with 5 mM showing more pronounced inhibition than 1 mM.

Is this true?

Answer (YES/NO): YES